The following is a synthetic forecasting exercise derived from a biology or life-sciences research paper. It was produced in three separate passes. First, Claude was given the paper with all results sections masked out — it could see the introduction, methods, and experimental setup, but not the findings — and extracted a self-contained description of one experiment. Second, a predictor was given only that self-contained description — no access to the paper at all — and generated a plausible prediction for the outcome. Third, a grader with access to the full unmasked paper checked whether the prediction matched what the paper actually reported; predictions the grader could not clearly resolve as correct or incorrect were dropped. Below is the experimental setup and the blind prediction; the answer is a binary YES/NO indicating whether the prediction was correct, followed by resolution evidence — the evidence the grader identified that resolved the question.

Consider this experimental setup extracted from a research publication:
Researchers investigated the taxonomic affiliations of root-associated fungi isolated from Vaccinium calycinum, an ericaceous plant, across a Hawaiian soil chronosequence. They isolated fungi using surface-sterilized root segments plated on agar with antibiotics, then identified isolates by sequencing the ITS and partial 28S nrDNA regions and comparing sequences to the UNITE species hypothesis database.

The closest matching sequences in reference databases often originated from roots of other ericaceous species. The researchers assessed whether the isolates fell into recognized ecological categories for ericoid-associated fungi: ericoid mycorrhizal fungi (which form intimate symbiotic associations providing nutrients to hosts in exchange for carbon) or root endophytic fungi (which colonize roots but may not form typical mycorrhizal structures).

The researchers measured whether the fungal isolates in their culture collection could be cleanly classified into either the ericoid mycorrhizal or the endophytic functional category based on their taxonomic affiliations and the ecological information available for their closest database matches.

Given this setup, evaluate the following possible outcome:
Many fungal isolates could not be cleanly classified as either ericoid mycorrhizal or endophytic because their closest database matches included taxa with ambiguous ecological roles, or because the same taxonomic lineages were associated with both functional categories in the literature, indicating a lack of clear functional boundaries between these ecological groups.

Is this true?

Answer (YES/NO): YES